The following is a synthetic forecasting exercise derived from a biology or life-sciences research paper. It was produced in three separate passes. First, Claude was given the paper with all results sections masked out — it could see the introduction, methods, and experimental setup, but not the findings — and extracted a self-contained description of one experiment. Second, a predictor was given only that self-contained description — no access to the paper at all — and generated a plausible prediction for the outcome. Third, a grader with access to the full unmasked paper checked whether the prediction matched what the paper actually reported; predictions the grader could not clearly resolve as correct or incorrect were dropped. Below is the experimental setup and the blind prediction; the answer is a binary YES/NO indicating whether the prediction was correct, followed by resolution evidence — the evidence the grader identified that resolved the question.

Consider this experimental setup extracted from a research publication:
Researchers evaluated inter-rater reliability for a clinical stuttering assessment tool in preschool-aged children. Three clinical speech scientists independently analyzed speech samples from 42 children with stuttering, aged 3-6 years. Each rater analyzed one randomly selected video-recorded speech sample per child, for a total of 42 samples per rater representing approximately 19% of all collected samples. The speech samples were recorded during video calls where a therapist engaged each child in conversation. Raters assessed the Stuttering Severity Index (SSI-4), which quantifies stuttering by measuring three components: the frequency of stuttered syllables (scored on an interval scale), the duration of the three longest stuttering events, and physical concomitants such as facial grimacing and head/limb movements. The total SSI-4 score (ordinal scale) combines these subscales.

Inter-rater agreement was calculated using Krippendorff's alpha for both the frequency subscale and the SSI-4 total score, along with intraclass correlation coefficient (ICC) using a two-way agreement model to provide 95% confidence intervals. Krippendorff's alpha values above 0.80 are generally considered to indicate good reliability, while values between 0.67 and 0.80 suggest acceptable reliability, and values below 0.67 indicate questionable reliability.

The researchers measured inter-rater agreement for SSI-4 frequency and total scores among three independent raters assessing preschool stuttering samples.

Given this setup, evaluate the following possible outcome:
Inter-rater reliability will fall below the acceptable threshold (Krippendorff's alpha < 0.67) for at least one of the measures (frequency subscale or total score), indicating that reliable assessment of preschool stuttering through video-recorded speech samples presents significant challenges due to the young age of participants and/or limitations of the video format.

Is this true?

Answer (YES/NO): NO